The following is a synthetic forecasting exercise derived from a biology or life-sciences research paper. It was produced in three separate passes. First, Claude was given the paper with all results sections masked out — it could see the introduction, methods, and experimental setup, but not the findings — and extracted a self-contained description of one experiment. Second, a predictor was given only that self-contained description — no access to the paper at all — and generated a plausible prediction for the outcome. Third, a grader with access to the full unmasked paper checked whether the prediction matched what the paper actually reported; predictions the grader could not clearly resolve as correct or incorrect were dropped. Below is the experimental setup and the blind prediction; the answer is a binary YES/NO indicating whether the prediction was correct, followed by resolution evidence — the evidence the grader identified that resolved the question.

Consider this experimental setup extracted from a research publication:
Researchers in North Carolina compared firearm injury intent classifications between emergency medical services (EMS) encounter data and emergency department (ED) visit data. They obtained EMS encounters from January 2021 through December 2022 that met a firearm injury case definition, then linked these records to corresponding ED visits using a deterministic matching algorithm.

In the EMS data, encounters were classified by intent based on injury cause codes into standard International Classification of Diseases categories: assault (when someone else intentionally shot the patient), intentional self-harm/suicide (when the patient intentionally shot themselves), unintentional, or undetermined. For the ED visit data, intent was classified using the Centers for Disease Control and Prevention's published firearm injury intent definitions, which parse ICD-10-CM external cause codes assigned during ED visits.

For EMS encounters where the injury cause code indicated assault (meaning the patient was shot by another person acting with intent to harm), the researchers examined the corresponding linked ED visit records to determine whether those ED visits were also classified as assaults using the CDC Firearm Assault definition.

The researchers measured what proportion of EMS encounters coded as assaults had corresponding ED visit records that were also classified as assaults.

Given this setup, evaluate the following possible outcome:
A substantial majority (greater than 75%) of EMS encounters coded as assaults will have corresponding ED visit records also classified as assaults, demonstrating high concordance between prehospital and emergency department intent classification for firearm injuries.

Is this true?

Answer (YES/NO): NO